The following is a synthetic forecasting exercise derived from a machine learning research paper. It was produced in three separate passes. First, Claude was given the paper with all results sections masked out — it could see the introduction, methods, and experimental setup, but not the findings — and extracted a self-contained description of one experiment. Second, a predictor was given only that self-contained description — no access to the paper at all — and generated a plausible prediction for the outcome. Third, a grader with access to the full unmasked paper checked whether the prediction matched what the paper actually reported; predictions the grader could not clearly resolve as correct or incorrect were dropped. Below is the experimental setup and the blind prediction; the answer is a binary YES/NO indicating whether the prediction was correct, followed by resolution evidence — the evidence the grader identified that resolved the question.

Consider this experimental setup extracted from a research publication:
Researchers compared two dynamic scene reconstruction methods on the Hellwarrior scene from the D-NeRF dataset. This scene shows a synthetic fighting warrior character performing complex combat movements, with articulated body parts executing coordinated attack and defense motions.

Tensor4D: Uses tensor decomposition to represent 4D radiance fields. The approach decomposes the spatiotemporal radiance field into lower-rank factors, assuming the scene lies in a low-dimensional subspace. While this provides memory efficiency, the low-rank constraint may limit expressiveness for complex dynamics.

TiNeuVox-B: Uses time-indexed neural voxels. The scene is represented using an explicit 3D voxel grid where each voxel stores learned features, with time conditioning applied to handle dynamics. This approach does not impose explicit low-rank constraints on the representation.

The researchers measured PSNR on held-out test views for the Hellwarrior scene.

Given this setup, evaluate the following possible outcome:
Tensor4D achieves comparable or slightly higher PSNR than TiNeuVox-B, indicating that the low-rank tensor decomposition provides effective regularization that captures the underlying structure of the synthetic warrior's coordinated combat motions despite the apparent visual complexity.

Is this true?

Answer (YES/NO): NO